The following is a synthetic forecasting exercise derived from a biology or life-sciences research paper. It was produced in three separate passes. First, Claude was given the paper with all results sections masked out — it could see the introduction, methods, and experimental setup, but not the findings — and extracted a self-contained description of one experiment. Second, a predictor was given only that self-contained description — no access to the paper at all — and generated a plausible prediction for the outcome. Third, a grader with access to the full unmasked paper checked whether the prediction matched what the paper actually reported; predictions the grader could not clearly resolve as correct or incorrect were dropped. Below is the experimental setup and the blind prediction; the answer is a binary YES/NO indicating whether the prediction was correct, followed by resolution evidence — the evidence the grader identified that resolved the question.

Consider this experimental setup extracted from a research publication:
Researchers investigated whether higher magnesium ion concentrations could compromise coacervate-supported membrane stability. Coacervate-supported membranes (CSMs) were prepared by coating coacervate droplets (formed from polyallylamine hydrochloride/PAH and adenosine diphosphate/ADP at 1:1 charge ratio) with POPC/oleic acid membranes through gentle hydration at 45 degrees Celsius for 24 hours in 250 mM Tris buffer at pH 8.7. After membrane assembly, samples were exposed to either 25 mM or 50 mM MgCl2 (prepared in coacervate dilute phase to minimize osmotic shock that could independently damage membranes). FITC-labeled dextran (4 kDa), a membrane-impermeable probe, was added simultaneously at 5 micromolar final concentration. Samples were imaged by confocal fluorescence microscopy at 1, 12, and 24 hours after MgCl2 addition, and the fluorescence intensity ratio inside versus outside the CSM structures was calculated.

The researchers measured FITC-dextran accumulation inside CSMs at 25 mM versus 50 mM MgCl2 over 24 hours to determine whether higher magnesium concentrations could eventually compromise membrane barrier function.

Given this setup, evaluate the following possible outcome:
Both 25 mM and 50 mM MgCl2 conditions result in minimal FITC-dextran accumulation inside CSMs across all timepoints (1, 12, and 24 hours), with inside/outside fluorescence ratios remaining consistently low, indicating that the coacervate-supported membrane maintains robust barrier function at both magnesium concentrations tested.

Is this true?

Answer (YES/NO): YES